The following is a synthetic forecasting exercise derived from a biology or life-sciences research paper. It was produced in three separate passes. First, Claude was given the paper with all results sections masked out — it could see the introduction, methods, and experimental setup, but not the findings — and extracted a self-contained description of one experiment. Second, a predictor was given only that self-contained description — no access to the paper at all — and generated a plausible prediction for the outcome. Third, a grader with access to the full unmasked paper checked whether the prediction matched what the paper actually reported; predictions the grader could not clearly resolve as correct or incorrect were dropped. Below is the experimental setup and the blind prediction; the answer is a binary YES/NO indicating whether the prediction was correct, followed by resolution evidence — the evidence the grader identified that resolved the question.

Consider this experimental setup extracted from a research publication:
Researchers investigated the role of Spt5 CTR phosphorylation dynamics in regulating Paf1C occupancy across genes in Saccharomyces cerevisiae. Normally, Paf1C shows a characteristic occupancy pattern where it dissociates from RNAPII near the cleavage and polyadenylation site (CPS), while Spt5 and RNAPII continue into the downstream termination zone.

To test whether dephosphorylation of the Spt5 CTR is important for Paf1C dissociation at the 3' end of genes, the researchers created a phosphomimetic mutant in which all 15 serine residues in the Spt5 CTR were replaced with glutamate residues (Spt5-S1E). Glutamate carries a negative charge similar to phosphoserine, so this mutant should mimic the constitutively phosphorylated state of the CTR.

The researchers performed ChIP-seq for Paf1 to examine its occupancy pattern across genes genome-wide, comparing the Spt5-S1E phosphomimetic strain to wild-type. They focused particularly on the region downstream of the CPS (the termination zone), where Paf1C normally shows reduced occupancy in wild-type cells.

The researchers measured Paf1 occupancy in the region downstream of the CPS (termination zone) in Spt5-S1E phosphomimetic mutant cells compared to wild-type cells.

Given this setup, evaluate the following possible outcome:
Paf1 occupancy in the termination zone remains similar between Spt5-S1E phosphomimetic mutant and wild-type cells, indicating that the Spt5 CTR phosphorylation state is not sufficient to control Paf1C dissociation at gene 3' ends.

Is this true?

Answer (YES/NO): NO